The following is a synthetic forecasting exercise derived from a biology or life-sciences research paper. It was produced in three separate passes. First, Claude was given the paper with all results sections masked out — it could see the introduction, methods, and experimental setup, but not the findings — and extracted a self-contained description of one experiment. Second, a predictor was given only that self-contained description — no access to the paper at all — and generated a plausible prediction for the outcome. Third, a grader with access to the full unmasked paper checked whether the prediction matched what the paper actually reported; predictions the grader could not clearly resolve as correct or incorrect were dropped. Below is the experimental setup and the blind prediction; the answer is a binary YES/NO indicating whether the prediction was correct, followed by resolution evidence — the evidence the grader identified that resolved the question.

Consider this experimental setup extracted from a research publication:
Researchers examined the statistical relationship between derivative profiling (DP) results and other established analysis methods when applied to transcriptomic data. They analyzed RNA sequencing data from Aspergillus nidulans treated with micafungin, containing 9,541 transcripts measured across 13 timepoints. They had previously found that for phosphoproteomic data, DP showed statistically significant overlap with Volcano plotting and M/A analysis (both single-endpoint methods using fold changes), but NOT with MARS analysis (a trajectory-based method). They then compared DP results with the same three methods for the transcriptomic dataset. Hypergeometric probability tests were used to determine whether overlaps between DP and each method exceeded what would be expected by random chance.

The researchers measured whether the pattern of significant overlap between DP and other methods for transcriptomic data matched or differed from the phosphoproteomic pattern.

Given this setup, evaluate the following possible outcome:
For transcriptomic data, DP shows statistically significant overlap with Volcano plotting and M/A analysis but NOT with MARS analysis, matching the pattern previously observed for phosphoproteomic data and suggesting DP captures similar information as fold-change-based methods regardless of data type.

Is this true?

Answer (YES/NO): YES